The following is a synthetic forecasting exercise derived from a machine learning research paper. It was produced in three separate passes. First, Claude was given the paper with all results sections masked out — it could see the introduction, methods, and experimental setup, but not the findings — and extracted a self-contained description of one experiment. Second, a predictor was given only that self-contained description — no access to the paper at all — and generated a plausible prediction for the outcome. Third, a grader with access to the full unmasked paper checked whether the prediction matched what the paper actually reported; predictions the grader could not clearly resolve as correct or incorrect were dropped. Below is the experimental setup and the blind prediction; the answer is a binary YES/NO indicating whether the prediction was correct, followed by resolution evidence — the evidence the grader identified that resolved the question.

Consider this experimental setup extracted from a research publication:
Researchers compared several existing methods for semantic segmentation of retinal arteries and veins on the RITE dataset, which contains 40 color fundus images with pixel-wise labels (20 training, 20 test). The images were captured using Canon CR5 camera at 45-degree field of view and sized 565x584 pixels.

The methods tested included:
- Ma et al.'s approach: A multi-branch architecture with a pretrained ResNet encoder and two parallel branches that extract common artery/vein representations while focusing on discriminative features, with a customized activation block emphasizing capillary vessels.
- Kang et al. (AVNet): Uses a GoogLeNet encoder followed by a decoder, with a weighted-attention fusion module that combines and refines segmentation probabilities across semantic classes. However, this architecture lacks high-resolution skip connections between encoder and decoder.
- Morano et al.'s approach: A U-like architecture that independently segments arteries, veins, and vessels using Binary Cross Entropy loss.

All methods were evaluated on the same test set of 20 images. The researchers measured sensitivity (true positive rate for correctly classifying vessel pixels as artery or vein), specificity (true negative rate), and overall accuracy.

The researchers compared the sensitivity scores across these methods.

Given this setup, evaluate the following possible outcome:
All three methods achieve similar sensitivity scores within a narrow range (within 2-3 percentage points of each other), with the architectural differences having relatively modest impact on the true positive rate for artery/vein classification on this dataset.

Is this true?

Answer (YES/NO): NO